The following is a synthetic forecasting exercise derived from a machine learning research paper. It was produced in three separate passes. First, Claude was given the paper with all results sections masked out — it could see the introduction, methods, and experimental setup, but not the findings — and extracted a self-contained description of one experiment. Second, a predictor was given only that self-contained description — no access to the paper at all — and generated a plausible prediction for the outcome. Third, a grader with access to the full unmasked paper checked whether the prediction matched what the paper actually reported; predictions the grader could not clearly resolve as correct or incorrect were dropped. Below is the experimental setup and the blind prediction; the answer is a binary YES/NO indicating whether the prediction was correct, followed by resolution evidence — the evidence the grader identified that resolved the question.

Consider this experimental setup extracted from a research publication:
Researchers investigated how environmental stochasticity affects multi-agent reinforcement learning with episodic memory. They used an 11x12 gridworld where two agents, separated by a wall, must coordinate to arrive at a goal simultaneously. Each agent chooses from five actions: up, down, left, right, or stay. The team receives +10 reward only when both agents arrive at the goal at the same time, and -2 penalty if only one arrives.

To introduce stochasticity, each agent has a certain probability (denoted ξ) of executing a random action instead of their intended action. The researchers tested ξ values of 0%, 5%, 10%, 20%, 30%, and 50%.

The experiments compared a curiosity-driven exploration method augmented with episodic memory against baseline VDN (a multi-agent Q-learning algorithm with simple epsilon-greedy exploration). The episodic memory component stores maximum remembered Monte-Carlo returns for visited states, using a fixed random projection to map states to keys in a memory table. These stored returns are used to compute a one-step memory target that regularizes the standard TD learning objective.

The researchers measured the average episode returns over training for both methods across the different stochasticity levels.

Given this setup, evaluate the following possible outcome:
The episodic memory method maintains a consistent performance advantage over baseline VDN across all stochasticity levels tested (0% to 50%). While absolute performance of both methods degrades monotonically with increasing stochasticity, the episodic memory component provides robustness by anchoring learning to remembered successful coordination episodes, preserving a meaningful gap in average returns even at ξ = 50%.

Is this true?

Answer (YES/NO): NO